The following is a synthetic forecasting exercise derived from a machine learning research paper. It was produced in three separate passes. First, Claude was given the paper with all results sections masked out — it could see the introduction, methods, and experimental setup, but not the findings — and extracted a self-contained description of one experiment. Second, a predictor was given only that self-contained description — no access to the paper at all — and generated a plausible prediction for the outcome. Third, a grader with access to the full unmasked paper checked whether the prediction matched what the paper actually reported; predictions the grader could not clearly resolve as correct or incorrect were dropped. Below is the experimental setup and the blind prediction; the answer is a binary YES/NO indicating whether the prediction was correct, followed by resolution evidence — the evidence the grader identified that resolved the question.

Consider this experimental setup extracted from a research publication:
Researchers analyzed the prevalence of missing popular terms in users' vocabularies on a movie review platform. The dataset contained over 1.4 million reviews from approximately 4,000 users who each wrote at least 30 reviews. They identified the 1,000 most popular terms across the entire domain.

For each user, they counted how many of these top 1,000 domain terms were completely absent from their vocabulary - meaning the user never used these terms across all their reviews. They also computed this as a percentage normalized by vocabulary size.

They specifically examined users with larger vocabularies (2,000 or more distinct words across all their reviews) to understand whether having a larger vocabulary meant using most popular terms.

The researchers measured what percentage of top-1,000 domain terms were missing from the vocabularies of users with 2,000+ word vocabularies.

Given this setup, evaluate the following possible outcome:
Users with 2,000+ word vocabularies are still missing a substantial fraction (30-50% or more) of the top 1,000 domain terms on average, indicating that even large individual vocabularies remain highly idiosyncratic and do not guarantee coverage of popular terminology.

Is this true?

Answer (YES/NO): NO